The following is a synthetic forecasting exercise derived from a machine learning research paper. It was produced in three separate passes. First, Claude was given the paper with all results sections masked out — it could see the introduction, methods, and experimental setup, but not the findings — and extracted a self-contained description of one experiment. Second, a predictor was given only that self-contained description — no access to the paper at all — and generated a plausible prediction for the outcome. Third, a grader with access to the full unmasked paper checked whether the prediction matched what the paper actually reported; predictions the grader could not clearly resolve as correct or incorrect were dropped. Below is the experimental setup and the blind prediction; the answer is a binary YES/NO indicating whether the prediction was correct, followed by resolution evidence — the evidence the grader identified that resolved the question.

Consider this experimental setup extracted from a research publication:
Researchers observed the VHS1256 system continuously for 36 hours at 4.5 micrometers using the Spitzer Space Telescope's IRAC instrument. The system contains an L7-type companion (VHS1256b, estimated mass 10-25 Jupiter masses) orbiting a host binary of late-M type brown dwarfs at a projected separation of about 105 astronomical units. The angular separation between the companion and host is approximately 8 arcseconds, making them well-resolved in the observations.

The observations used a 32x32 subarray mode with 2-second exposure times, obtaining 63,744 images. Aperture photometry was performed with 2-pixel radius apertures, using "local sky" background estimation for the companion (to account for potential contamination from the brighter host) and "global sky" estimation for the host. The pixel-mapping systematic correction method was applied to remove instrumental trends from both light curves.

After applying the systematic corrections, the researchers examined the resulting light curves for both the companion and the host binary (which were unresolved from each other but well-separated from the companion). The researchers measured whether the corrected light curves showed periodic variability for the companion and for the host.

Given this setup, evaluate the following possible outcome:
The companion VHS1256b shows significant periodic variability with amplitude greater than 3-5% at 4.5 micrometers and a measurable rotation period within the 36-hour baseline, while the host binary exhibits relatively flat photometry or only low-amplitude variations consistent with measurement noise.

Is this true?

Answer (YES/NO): YES